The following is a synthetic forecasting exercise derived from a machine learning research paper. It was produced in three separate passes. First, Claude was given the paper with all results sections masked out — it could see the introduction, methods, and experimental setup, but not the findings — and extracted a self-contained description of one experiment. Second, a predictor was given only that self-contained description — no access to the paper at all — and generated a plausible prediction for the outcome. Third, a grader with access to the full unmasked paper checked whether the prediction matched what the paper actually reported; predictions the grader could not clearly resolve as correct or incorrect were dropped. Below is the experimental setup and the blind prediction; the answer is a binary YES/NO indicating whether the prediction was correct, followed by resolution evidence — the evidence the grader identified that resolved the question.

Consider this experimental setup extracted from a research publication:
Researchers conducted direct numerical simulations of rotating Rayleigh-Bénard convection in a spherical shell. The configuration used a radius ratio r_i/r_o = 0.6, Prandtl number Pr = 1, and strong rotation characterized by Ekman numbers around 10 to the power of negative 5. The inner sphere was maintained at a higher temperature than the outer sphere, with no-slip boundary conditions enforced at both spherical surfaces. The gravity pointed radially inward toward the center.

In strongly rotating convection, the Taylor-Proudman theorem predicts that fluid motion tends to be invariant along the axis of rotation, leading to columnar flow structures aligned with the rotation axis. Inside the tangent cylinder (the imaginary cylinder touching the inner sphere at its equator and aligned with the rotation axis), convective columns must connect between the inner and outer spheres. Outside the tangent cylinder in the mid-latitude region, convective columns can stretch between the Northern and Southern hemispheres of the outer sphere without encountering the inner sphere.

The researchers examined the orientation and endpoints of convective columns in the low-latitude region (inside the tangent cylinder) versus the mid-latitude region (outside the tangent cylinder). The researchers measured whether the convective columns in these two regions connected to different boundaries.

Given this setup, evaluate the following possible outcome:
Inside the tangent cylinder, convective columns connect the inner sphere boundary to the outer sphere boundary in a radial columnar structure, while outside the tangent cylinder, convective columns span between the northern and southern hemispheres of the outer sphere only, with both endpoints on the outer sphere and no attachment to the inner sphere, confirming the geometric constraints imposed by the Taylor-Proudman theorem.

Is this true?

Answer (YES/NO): NO